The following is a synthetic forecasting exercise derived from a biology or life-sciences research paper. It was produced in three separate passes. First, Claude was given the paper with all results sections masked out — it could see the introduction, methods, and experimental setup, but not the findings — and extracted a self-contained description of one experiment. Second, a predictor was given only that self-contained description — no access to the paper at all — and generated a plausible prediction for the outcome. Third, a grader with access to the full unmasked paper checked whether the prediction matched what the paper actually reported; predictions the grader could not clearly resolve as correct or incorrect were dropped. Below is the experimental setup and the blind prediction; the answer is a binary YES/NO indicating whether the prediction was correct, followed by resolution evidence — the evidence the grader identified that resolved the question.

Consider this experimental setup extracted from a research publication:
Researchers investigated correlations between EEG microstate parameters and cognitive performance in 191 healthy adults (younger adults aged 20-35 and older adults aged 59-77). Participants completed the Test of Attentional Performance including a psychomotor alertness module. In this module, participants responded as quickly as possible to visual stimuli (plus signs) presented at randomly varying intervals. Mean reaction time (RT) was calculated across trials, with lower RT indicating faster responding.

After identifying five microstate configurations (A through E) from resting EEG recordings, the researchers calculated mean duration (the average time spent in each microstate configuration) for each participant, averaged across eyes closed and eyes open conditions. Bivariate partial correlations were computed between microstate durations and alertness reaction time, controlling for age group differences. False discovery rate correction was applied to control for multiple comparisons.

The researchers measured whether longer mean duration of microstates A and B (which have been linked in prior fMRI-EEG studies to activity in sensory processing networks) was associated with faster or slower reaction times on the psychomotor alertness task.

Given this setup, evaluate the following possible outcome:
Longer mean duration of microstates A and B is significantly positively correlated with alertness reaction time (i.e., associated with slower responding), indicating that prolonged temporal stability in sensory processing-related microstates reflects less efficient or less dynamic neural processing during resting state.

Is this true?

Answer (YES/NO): NO